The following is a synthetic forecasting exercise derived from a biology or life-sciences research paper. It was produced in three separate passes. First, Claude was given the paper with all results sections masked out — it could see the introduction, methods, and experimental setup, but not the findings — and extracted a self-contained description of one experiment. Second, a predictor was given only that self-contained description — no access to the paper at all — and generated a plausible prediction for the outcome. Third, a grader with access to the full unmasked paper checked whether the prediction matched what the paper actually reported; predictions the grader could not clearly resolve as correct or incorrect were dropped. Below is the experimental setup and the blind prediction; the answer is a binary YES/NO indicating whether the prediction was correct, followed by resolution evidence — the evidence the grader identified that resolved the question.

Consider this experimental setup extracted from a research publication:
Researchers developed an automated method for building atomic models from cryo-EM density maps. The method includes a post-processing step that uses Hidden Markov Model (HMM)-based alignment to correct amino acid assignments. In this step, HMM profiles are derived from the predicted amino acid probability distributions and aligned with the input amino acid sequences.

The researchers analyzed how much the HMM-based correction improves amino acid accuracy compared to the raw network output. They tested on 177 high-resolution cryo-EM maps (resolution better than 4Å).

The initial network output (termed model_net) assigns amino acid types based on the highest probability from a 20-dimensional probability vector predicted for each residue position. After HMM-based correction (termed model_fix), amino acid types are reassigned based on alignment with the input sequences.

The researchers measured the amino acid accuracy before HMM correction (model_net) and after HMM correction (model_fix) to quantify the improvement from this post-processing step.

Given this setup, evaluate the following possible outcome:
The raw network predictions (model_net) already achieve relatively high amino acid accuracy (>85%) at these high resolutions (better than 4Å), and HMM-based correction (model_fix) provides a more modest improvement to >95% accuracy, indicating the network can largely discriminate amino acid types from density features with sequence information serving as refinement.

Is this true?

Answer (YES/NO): NO